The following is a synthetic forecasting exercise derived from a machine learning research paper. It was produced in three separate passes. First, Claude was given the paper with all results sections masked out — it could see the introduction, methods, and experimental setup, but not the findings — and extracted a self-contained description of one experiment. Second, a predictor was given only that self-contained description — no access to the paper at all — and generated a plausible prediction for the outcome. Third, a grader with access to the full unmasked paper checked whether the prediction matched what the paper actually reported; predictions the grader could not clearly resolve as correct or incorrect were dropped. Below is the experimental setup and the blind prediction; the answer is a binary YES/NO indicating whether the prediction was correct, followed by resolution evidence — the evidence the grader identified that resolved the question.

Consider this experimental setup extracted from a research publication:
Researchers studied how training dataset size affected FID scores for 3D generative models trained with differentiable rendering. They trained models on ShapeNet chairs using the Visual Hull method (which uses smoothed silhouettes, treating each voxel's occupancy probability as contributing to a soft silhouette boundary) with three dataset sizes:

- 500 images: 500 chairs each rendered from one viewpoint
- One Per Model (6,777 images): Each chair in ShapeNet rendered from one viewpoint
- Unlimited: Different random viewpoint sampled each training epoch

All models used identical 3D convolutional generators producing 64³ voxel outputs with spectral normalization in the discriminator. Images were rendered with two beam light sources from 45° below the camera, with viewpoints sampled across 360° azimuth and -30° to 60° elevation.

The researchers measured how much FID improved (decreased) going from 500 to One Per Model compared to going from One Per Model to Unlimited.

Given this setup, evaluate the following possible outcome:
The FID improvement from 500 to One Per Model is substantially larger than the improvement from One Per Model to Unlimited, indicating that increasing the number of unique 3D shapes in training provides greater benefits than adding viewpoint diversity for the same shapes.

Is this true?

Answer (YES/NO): YES